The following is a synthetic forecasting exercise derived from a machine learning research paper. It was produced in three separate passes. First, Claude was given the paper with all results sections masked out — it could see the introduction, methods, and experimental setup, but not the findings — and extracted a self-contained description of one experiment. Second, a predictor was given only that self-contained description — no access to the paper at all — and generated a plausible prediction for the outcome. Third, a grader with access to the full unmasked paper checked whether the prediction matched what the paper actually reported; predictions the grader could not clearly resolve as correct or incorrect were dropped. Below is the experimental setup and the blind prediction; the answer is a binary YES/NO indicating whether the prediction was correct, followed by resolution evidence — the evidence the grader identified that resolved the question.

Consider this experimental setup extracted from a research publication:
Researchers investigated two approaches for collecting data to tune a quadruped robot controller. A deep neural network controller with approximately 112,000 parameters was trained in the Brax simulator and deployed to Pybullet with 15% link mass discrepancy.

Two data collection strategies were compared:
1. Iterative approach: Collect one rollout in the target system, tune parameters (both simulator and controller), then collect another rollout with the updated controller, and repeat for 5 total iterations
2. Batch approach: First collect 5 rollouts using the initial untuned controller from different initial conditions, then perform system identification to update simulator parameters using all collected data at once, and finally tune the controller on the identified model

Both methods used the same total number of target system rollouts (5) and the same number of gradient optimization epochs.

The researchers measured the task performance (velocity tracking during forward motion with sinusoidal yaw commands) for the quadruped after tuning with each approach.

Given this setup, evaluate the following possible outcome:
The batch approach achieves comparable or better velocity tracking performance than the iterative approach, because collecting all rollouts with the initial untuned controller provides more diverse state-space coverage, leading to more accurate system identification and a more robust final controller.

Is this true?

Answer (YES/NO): NO